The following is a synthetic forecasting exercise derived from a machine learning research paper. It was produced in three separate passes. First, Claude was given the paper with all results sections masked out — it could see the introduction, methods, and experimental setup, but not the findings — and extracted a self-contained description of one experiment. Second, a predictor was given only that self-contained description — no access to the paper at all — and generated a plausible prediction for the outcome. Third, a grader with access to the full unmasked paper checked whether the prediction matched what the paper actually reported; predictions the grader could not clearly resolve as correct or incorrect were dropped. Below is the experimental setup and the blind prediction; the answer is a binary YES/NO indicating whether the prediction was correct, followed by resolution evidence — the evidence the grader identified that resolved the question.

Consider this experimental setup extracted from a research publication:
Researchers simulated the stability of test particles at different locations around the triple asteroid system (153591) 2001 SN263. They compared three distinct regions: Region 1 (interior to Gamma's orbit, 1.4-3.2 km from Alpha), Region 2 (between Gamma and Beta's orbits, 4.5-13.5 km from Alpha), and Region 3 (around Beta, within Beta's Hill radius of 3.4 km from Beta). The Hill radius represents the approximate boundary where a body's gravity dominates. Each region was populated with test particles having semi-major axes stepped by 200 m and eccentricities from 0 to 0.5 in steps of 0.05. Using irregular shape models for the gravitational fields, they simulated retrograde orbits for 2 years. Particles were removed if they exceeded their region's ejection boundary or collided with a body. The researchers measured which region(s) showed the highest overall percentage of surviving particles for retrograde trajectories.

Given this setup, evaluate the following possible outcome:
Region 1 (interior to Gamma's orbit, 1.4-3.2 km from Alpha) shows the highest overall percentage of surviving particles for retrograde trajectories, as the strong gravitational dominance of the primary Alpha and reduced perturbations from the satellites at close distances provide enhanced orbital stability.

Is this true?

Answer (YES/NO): NO